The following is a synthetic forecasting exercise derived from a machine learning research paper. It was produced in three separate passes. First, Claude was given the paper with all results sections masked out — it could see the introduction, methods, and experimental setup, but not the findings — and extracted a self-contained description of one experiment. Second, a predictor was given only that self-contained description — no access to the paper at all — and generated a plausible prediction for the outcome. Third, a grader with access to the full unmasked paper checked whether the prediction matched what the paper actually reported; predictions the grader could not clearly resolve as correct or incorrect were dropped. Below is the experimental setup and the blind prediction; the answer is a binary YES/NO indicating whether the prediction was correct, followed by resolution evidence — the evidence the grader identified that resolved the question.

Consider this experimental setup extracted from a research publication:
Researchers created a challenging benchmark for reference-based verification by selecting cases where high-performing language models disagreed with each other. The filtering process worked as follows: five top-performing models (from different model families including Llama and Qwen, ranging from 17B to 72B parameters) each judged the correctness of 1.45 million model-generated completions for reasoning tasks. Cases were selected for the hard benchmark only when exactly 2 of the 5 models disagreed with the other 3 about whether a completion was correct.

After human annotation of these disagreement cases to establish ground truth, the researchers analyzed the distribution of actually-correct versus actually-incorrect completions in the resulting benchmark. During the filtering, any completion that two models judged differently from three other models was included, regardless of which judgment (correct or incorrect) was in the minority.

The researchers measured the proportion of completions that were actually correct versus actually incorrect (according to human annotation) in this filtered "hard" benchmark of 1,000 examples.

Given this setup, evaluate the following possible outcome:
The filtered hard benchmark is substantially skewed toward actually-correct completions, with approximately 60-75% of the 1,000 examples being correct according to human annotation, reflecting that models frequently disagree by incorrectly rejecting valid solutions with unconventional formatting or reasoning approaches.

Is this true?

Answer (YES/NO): NO